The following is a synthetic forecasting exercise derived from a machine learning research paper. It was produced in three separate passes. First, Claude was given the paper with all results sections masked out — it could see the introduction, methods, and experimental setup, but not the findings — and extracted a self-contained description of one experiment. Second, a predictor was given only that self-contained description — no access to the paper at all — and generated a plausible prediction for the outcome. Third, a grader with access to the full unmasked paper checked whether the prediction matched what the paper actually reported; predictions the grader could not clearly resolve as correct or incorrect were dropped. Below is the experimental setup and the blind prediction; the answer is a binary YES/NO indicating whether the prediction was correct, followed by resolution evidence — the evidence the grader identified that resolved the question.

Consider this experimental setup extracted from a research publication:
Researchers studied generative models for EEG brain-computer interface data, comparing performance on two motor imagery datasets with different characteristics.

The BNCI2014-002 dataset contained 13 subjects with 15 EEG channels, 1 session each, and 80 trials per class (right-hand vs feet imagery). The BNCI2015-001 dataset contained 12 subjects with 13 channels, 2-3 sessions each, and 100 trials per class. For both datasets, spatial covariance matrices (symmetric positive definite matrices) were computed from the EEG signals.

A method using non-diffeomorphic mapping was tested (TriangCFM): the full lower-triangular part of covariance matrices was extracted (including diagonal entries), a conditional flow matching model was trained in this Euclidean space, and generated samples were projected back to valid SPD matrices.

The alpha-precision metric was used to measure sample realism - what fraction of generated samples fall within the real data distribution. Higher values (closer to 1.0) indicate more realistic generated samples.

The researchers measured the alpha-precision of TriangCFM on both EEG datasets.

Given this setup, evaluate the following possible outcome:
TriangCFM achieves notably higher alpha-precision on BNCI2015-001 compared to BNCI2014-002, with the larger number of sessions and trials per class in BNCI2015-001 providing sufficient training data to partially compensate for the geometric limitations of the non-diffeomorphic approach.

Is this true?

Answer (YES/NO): YES